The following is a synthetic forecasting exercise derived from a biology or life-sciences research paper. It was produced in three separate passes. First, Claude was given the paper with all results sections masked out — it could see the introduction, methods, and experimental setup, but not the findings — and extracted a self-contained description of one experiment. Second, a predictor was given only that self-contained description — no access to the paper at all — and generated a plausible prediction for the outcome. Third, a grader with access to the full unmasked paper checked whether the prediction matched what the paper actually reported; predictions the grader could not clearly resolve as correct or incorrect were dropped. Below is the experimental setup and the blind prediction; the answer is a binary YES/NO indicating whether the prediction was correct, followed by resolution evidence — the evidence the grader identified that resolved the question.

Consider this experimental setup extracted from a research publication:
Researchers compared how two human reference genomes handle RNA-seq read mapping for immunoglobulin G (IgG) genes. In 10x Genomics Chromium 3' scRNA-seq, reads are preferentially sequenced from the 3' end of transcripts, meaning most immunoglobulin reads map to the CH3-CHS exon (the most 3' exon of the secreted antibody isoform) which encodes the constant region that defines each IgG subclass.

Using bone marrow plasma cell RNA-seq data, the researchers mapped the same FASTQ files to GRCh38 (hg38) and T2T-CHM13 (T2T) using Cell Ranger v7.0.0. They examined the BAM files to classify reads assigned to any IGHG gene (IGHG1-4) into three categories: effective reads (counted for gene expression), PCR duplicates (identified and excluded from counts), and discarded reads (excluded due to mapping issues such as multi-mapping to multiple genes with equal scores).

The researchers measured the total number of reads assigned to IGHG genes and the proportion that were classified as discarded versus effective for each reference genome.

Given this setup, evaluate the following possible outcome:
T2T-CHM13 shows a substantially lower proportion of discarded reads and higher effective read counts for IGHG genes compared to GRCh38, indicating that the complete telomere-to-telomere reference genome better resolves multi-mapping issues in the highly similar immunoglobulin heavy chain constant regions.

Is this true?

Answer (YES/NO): YES